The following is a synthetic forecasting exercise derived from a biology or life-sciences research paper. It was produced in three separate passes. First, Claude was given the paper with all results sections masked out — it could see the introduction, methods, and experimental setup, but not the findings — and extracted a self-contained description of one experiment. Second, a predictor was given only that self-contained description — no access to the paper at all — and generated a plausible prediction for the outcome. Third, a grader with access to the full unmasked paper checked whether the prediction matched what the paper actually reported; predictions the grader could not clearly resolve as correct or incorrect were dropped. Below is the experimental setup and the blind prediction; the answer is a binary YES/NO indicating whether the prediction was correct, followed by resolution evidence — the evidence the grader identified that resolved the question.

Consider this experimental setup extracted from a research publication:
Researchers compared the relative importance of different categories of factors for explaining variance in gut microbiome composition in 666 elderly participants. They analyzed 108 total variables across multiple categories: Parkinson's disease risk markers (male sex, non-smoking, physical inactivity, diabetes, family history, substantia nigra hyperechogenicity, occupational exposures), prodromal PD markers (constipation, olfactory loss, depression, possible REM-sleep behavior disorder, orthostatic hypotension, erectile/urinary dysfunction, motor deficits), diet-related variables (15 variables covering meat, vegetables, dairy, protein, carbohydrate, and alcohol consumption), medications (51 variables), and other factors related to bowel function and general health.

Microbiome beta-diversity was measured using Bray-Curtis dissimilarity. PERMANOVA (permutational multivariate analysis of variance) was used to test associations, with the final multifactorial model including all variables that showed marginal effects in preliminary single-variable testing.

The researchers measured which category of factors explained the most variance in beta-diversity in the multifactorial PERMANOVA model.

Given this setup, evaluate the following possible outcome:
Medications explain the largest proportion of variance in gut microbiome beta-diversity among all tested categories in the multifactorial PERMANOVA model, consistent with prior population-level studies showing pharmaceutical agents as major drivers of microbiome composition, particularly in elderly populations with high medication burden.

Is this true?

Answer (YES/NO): NO